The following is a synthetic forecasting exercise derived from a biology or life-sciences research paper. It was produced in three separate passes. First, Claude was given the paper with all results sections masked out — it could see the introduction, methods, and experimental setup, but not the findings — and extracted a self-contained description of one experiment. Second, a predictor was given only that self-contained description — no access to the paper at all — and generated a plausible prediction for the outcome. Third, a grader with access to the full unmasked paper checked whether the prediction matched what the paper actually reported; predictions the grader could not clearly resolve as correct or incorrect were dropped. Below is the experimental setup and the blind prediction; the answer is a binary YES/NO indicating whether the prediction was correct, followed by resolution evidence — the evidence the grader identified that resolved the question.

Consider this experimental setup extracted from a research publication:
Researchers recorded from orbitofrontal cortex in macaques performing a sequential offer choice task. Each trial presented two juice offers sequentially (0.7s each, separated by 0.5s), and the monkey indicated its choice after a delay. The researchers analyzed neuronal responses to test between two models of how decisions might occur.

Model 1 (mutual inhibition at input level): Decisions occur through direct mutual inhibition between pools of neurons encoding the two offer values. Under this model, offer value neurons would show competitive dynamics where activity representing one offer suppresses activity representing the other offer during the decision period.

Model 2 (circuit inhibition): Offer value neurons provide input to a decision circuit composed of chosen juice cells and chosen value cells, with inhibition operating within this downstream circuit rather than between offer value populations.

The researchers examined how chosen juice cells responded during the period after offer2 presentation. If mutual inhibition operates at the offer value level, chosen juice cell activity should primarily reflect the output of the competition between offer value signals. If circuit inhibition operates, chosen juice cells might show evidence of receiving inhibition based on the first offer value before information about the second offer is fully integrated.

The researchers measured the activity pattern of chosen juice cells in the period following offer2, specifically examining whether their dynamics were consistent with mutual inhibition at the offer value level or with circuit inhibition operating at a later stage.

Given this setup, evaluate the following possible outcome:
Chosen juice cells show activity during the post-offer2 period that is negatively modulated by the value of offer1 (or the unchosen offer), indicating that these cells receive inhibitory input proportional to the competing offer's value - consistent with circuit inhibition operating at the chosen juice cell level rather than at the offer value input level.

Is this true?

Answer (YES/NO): YES